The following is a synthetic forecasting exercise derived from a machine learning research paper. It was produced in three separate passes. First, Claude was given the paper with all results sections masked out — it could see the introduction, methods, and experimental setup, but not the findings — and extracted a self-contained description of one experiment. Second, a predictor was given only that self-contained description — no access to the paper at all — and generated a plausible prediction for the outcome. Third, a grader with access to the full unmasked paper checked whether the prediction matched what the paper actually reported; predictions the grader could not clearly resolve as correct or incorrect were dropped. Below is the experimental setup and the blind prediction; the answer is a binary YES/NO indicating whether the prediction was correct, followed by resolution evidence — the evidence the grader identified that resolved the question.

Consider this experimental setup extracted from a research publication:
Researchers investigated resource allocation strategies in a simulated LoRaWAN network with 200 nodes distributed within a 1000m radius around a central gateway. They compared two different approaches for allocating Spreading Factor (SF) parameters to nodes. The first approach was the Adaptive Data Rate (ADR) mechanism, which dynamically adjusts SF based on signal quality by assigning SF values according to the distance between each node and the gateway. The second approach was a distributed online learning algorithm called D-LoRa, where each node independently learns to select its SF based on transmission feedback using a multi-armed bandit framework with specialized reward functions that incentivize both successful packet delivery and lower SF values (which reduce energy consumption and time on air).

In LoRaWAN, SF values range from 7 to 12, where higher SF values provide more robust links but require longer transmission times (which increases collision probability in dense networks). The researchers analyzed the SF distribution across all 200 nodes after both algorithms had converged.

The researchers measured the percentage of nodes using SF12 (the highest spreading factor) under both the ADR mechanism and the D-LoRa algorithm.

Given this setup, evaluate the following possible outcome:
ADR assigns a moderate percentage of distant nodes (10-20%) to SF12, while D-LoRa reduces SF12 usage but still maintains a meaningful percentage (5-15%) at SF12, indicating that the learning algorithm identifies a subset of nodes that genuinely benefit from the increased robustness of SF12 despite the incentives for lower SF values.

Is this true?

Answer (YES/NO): NO